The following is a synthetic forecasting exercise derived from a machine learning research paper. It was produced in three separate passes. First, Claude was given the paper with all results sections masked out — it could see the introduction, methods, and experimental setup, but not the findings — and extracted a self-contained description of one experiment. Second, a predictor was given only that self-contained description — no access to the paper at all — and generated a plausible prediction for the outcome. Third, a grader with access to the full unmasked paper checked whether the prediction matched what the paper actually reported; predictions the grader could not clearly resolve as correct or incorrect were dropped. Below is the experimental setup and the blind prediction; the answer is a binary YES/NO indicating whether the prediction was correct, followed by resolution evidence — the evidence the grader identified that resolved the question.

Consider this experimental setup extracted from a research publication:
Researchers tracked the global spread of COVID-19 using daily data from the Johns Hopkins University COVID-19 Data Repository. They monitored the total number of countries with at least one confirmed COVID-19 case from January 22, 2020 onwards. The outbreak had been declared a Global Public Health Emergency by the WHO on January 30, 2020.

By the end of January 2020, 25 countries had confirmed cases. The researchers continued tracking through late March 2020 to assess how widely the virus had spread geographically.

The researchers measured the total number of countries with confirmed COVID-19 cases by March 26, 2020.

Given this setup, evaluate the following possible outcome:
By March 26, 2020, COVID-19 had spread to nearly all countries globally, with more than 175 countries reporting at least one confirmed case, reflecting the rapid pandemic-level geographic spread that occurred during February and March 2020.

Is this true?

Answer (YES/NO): NO